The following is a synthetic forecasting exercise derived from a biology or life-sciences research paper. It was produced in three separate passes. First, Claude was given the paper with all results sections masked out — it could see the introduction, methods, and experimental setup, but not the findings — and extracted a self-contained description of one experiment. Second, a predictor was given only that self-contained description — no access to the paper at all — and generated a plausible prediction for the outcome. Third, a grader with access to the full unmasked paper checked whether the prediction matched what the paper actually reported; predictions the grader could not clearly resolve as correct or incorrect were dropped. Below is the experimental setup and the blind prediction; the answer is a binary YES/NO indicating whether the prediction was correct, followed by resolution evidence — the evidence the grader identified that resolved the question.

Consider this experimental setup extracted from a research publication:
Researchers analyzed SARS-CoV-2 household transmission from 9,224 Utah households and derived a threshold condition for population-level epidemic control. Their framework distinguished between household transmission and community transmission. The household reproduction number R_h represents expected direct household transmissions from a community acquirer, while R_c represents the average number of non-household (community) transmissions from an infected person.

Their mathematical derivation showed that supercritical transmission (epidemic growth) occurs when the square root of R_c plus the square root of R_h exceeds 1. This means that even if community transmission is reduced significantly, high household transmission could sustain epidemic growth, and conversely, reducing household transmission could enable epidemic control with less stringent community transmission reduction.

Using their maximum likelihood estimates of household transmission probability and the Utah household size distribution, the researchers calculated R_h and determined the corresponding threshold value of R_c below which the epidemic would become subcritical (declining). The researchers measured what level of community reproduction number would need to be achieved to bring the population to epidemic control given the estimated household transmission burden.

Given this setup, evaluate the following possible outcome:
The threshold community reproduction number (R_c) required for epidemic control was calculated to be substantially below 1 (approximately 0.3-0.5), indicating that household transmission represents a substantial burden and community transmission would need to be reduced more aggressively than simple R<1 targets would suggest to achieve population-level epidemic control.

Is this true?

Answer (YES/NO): YES